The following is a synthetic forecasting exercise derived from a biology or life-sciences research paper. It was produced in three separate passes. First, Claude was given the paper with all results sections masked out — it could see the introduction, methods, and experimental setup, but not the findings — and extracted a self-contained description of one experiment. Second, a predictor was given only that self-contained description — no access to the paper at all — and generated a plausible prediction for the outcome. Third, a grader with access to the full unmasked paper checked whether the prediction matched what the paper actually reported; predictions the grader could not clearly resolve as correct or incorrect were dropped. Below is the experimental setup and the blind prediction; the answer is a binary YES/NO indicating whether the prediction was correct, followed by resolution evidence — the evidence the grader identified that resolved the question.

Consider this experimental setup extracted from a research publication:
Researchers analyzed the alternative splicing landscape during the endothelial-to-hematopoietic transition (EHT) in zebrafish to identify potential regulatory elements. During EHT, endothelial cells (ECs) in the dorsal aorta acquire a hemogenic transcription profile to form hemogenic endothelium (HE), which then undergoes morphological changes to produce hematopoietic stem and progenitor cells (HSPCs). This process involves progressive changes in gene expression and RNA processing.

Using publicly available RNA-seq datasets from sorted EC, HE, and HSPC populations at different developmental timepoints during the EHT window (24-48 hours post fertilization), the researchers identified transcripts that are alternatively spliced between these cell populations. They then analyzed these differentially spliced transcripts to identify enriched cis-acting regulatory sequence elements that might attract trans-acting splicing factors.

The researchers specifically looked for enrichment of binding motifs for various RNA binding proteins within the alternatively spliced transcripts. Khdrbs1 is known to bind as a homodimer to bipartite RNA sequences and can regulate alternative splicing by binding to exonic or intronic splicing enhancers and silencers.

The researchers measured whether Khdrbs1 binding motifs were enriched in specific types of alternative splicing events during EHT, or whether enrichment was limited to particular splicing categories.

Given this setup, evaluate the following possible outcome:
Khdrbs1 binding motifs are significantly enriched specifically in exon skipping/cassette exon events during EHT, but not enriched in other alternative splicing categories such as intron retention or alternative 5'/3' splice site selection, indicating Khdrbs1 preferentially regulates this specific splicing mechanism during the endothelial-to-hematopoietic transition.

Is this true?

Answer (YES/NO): NO